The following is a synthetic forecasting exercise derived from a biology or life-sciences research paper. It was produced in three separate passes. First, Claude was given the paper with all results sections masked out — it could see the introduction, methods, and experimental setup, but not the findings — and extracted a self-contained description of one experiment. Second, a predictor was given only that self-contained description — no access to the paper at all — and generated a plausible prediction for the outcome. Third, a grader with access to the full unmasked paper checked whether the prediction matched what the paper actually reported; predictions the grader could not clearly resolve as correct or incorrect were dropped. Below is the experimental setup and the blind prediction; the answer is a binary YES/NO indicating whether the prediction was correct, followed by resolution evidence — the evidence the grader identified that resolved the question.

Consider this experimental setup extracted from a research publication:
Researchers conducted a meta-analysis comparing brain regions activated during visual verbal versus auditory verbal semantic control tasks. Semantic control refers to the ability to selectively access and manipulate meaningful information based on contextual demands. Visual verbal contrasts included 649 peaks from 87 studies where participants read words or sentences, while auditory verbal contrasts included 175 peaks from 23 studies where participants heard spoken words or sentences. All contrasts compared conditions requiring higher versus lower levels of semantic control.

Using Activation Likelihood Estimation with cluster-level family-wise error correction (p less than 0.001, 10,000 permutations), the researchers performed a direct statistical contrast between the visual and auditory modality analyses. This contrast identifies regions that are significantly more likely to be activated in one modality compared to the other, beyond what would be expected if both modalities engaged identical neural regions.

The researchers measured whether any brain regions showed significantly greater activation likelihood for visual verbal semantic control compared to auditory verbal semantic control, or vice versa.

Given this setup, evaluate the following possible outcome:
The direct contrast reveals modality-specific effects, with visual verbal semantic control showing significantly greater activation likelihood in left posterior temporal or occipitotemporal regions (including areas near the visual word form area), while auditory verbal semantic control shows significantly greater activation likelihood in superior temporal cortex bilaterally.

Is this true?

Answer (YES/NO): NO